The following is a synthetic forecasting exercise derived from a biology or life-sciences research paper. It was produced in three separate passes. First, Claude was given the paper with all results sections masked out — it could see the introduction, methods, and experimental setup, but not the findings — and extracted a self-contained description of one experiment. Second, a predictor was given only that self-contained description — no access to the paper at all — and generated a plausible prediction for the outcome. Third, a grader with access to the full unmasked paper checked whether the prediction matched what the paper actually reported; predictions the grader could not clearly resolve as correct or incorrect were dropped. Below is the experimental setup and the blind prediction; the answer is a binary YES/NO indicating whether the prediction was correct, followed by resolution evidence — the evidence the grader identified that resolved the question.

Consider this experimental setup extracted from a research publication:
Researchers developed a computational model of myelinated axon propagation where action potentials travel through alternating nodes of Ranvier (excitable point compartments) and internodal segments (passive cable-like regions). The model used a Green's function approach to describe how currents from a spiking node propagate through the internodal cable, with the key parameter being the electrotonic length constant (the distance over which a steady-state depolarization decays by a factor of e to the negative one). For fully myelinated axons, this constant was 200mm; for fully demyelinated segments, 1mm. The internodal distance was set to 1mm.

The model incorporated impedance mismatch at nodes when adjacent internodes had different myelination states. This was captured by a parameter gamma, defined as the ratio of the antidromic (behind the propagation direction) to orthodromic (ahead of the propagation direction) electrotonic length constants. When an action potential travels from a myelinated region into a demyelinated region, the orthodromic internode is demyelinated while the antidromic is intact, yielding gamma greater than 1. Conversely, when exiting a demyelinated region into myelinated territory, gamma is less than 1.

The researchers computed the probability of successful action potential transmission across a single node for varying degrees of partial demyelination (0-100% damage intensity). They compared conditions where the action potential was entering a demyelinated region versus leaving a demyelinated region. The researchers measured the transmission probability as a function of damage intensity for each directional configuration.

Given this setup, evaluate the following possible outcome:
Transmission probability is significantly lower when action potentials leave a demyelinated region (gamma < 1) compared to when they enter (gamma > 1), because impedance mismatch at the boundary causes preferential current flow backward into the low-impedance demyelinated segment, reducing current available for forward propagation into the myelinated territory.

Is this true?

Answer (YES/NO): YES